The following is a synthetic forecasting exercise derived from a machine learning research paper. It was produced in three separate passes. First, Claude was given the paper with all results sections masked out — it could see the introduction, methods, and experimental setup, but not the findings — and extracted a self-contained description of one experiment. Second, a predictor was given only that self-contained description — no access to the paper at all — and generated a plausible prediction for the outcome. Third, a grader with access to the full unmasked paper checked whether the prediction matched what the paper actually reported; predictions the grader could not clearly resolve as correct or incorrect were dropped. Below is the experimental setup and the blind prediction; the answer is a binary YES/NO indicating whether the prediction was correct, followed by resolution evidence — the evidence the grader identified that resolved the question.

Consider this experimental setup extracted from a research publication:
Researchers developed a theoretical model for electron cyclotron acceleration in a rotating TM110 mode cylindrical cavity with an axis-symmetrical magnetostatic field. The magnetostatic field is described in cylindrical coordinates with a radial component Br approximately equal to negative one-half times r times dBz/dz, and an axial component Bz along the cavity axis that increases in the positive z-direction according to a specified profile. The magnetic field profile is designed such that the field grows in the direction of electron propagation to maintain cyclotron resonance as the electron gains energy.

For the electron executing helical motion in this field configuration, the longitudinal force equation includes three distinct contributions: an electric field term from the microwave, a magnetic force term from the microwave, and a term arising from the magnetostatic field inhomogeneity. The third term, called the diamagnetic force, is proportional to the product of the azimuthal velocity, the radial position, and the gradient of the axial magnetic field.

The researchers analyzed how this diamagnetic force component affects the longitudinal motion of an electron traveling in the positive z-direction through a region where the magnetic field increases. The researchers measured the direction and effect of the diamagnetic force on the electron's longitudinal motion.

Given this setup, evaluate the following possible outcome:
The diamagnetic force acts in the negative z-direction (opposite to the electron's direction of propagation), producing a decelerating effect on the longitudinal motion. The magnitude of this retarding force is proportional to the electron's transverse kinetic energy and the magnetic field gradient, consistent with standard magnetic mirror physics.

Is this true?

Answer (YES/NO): YES